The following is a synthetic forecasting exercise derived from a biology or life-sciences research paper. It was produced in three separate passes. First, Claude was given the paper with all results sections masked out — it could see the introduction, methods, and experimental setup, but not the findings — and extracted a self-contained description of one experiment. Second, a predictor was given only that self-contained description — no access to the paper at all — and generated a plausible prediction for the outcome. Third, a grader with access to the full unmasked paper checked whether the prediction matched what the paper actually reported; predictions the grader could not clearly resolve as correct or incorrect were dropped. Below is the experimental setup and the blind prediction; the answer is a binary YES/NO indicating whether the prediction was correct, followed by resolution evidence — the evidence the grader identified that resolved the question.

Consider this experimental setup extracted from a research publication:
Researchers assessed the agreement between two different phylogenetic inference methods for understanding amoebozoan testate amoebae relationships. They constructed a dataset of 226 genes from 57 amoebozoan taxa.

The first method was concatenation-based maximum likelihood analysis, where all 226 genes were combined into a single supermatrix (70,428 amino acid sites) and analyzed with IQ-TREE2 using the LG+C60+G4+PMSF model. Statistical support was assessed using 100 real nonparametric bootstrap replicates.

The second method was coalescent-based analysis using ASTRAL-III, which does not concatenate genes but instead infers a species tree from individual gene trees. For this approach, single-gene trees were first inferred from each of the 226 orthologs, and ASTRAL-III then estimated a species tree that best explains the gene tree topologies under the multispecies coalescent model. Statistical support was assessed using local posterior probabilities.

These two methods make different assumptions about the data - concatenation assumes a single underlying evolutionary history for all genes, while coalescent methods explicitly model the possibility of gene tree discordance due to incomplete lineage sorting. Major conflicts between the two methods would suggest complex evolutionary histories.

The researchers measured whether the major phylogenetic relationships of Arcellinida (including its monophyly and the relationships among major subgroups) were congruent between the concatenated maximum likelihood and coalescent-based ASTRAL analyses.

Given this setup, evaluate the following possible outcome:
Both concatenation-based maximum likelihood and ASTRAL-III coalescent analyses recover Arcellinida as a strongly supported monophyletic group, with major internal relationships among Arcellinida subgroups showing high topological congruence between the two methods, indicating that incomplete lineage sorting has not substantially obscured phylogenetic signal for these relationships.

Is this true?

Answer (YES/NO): YES